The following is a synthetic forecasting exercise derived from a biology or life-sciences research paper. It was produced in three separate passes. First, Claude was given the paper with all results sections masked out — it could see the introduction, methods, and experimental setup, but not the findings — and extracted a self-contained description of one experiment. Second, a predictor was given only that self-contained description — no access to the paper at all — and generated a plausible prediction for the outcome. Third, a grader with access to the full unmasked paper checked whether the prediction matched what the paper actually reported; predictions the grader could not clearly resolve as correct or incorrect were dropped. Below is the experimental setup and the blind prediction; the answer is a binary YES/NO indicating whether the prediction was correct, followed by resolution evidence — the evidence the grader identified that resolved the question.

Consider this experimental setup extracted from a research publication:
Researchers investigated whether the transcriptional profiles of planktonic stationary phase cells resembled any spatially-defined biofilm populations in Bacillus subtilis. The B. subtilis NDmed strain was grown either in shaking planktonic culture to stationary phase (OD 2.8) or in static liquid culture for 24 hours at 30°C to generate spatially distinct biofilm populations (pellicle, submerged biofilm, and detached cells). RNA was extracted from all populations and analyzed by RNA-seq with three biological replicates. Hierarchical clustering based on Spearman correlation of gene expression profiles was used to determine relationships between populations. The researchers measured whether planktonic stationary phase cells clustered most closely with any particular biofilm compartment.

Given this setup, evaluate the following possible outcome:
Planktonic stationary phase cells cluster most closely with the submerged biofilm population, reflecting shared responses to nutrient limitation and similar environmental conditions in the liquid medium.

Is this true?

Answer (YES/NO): NO